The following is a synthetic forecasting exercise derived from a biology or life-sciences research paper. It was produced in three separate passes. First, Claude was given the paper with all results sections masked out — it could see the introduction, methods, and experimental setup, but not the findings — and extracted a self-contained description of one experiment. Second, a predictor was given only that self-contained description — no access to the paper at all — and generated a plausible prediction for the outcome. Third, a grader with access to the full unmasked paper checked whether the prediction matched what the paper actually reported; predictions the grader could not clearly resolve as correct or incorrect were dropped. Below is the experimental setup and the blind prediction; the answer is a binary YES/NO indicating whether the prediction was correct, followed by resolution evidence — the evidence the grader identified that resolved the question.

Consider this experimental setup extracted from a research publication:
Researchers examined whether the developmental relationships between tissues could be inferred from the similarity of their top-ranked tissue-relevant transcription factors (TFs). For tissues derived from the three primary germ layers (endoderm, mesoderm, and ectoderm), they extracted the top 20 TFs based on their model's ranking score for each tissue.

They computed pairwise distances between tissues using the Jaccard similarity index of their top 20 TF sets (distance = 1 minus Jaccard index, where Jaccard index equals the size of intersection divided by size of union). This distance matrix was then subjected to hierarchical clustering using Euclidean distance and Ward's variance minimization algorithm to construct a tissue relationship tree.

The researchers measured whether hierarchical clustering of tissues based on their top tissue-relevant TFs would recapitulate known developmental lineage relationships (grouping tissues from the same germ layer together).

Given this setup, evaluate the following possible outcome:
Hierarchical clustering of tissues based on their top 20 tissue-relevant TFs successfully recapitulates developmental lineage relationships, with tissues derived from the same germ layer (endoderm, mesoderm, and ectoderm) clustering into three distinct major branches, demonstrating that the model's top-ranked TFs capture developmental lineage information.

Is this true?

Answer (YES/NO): NO